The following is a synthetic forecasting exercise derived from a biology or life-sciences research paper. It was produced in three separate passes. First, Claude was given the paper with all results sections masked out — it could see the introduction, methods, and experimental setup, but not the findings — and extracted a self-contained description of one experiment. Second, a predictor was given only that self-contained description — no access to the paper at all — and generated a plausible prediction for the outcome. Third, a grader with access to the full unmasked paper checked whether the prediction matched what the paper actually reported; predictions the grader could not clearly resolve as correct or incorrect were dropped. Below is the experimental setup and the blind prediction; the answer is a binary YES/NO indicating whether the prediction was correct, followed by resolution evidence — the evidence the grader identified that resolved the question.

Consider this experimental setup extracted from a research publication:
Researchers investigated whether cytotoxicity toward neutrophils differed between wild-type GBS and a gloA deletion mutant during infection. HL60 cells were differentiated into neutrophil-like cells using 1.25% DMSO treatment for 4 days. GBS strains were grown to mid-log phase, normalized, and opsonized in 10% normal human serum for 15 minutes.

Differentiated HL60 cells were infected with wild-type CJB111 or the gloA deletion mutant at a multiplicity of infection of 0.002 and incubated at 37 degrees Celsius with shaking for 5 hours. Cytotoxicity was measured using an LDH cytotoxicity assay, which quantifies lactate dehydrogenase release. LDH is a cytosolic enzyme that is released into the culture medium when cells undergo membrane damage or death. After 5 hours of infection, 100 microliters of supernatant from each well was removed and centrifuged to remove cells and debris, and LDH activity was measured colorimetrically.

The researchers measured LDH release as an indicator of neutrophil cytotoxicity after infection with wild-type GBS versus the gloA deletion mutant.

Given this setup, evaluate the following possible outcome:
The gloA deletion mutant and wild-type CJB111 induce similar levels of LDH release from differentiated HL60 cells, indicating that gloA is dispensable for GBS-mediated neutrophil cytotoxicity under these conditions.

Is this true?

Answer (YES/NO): YES